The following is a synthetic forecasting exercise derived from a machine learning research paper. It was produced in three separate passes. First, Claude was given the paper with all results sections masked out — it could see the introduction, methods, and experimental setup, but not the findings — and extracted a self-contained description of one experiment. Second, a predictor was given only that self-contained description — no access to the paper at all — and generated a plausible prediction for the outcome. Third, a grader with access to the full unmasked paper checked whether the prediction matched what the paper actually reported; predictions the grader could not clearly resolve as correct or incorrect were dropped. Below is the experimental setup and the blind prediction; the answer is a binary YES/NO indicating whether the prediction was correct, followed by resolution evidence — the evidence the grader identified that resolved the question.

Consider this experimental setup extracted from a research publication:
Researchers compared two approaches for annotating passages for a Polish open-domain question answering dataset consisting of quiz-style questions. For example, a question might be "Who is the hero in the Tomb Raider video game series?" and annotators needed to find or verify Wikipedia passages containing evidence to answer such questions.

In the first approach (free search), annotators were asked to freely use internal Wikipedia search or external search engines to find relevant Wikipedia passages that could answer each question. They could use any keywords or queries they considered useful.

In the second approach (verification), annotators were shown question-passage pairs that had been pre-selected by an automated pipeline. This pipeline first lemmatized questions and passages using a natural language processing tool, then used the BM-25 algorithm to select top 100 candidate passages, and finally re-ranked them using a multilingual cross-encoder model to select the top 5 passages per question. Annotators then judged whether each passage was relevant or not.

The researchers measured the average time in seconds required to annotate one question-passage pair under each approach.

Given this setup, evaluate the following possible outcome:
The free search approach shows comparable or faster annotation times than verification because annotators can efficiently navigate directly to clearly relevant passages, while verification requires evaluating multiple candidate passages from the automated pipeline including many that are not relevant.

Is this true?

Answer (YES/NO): NO